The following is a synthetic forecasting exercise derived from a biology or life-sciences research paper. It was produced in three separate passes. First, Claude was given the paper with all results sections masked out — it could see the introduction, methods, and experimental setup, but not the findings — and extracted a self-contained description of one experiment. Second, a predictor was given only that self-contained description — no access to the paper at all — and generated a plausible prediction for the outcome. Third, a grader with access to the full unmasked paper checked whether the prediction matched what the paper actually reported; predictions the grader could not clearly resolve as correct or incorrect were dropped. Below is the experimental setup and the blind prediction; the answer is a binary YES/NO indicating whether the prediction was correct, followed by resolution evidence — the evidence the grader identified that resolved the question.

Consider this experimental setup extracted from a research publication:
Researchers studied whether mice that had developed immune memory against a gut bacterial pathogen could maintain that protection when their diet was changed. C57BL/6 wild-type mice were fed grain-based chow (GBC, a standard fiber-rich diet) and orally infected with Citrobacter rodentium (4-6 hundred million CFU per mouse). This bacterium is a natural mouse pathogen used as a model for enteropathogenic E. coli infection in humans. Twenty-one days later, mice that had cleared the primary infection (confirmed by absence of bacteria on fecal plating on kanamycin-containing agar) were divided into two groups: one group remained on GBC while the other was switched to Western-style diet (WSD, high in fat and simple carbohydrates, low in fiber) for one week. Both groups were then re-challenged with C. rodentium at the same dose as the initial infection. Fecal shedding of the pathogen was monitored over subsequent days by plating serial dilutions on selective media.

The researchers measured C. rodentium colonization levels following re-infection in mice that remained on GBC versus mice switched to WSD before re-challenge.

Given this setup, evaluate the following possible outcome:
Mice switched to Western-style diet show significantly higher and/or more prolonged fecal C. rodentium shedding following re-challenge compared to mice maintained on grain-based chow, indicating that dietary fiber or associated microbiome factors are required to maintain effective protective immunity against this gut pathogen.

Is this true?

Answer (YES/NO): NO